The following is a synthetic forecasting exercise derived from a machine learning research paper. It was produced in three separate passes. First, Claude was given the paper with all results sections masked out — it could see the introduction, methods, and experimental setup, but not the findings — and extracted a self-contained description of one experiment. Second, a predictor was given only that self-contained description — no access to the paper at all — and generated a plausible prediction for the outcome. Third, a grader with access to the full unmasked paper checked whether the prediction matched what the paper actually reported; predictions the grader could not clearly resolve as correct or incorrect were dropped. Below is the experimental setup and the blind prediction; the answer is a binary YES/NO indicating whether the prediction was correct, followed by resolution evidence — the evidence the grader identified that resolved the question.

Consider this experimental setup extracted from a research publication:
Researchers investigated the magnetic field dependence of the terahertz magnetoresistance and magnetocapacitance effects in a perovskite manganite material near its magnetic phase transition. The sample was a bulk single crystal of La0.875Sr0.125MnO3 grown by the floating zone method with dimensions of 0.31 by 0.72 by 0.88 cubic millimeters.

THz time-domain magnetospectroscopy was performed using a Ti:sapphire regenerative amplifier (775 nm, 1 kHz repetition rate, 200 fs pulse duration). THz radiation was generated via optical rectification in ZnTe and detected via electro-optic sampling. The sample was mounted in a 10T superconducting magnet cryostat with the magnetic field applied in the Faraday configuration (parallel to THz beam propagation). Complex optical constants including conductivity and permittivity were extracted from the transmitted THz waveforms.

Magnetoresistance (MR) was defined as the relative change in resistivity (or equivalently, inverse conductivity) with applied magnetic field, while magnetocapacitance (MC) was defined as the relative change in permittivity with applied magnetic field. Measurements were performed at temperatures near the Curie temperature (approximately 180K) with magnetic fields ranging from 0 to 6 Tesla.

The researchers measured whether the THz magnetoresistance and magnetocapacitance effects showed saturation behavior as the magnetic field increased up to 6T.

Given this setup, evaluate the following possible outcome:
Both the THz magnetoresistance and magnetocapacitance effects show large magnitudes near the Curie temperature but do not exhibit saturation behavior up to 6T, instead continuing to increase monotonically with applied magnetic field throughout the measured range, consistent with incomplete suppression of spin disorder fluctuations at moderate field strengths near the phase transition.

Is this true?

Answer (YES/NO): YES